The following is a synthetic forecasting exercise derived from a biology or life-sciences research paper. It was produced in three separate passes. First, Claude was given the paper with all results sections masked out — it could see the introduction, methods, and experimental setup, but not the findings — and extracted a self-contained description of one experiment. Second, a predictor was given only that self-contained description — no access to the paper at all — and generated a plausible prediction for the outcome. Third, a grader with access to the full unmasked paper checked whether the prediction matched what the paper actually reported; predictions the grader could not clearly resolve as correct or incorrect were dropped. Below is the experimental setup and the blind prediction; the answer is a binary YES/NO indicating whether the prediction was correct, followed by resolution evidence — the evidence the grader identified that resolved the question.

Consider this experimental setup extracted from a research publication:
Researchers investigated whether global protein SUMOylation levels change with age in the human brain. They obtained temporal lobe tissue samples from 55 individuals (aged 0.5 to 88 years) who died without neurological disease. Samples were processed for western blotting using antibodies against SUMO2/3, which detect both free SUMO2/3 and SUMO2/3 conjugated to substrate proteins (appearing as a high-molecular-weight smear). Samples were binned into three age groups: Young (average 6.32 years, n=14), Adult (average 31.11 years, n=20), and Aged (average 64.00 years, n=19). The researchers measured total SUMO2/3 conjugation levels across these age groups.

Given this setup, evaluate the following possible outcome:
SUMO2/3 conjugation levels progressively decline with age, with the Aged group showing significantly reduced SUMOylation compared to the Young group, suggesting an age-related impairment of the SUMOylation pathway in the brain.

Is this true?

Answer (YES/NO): NO